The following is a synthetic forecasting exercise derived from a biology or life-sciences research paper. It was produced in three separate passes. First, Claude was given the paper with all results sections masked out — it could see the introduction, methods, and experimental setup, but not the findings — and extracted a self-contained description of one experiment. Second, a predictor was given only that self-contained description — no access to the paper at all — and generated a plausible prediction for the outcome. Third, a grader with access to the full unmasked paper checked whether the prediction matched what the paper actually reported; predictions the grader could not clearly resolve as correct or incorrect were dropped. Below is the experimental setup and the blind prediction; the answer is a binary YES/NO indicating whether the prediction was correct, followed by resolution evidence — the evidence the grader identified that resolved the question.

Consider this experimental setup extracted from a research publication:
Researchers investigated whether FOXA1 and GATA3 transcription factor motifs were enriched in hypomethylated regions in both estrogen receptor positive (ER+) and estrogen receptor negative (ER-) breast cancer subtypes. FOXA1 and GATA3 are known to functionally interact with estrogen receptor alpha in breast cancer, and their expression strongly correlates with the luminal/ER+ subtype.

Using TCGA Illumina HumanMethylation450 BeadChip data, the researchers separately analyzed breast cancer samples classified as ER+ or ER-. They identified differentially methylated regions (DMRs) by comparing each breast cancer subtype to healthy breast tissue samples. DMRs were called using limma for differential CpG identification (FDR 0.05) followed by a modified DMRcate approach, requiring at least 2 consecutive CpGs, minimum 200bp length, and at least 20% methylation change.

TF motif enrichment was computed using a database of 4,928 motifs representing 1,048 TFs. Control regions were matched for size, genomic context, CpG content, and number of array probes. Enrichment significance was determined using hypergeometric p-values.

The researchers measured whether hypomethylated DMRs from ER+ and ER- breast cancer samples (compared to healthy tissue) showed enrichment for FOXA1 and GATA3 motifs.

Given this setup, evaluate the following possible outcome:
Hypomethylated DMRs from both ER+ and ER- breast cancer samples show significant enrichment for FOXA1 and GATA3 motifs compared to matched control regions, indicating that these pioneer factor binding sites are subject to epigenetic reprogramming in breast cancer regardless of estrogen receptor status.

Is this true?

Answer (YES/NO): YES